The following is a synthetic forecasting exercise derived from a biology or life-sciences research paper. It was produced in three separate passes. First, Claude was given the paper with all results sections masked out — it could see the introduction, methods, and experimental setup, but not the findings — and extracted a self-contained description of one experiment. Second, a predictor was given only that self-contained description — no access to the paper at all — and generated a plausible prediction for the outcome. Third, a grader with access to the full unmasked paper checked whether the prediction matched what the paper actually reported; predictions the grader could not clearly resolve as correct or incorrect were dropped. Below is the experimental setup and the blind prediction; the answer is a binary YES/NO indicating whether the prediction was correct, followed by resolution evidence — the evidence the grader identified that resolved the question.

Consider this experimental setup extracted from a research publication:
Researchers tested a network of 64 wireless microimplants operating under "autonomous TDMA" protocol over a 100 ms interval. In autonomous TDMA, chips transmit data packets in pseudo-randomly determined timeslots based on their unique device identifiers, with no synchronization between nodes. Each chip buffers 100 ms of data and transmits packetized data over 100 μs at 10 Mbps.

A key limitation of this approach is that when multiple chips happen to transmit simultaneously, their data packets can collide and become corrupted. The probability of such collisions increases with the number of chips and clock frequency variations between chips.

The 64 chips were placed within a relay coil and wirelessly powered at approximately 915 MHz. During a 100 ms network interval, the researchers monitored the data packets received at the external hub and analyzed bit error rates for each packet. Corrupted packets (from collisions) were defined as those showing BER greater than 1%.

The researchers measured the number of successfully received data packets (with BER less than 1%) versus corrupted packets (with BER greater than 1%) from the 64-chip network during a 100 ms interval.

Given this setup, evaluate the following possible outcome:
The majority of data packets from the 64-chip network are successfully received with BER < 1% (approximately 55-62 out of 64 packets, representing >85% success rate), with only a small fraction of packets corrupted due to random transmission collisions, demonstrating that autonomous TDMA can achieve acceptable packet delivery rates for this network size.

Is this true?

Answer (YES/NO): YES